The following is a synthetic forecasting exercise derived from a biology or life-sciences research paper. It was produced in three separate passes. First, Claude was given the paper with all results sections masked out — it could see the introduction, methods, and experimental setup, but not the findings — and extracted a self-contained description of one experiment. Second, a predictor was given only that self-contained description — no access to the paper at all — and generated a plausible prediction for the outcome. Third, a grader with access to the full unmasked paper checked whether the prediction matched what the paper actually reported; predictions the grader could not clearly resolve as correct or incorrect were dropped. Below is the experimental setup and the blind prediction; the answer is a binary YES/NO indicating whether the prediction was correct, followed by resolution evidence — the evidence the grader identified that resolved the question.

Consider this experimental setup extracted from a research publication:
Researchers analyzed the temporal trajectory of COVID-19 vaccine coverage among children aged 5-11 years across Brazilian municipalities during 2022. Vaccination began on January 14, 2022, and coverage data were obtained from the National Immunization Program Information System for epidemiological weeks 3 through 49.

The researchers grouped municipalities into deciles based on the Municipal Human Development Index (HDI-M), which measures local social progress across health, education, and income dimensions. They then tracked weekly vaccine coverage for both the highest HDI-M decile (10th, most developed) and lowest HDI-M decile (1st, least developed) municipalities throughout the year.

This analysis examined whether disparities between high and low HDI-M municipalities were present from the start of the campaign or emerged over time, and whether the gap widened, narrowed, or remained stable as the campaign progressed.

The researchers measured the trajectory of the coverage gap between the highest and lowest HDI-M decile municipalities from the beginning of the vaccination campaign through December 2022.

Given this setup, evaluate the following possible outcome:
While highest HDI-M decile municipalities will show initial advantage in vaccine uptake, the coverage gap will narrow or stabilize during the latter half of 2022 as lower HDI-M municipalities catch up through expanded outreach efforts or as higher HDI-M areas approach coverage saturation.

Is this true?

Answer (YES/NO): YES